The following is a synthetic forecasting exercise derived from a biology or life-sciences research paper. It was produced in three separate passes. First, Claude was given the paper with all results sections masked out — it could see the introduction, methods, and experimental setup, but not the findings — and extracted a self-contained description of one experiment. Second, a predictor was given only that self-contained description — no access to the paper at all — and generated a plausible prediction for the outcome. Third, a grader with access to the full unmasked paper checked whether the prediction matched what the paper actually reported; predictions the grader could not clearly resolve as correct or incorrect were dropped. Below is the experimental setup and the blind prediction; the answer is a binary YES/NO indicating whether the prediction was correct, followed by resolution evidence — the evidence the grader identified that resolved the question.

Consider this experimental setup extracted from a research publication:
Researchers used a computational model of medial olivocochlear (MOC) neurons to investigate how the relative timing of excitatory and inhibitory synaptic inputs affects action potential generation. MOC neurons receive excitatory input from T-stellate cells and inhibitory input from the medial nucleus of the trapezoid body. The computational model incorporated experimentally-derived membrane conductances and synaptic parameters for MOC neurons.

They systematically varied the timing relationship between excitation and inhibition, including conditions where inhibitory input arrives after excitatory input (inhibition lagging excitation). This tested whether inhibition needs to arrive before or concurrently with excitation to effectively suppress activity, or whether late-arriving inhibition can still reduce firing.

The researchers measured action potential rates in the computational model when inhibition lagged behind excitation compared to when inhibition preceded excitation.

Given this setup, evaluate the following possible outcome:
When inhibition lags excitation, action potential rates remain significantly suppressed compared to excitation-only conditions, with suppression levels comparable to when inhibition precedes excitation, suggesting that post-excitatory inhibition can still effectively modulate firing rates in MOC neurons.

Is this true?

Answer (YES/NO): YES